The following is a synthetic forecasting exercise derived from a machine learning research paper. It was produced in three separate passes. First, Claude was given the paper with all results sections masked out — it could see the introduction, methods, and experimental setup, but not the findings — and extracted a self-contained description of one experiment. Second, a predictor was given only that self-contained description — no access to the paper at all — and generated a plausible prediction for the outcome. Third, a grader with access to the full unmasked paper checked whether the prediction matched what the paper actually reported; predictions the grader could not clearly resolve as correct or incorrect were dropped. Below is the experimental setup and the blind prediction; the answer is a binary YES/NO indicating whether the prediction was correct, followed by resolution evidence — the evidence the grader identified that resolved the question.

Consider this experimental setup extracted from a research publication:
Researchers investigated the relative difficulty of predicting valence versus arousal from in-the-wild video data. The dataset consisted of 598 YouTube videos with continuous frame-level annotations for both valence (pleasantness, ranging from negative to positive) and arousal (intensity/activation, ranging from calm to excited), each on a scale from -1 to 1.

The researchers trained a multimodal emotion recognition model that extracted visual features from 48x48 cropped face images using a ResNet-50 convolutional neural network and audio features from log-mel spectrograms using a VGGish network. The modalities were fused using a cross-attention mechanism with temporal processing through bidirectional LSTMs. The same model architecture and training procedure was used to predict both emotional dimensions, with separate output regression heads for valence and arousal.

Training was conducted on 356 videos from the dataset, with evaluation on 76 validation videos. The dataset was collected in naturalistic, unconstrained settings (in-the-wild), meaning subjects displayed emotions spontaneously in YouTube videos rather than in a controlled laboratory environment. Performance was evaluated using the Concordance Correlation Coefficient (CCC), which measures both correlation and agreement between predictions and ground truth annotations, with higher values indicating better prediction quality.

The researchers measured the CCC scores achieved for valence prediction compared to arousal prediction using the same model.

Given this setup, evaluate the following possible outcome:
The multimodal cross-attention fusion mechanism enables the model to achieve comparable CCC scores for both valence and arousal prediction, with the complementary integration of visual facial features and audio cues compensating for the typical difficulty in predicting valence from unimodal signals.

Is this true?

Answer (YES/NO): NO